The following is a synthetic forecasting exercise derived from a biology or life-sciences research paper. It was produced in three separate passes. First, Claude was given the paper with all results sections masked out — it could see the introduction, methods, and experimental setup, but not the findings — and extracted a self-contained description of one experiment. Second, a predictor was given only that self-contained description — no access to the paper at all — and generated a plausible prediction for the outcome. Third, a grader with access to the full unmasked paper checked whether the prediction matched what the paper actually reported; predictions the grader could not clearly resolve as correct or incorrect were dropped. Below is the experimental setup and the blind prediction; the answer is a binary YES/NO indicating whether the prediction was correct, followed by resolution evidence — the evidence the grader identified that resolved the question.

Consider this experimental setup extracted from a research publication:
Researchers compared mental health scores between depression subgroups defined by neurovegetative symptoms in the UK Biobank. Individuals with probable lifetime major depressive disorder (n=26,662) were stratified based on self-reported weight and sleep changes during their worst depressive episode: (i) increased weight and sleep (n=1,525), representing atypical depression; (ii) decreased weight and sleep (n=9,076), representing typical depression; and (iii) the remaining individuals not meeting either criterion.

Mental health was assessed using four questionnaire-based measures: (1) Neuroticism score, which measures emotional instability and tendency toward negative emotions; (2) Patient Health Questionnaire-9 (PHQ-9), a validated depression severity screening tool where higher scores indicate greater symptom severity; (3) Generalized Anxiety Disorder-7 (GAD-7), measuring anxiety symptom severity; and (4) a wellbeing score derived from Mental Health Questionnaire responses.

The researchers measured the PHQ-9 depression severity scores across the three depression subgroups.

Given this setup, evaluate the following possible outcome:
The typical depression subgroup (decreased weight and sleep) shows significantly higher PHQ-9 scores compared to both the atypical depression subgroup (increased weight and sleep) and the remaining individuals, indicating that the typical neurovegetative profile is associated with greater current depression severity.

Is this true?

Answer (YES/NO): NO